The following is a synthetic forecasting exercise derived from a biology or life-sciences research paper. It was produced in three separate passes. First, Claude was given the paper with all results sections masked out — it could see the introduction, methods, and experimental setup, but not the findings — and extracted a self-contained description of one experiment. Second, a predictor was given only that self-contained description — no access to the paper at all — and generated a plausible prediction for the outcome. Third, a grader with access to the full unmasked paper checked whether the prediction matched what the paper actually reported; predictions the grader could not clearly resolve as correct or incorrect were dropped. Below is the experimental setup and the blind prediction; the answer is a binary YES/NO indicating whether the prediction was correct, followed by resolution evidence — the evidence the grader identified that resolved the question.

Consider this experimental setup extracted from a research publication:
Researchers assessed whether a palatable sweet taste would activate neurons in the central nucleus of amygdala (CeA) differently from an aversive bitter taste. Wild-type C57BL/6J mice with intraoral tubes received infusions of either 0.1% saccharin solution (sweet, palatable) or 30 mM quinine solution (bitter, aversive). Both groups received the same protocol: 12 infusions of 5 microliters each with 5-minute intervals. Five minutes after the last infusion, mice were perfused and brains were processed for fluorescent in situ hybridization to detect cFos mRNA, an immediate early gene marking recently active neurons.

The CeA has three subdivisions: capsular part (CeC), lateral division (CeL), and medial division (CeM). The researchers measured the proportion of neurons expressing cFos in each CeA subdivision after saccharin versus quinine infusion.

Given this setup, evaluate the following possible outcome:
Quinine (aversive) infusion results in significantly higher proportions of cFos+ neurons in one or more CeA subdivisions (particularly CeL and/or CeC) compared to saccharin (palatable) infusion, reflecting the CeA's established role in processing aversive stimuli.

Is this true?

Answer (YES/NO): YES